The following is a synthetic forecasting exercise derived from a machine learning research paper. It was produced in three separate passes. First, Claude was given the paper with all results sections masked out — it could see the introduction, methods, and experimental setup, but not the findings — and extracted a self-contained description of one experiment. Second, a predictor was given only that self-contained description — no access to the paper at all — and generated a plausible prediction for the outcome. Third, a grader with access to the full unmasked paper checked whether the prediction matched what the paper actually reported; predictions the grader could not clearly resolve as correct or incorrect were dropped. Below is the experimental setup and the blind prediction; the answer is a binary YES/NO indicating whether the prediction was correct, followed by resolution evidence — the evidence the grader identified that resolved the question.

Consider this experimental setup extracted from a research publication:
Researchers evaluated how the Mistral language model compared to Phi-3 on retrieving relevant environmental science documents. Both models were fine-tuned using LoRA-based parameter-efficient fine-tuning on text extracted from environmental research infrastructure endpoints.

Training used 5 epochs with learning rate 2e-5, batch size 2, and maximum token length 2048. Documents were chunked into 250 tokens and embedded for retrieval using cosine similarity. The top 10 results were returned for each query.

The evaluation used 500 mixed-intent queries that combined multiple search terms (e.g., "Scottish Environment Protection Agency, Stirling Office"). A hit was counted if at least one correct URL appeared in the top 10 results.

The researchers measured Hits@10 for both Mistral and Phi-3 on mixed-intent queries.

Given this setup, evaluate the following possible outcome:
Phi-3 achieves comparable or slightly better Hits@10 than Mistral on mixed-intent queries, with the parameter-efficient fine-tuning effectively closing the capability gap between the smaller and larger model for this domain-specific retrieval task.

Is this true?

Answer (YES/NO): NO